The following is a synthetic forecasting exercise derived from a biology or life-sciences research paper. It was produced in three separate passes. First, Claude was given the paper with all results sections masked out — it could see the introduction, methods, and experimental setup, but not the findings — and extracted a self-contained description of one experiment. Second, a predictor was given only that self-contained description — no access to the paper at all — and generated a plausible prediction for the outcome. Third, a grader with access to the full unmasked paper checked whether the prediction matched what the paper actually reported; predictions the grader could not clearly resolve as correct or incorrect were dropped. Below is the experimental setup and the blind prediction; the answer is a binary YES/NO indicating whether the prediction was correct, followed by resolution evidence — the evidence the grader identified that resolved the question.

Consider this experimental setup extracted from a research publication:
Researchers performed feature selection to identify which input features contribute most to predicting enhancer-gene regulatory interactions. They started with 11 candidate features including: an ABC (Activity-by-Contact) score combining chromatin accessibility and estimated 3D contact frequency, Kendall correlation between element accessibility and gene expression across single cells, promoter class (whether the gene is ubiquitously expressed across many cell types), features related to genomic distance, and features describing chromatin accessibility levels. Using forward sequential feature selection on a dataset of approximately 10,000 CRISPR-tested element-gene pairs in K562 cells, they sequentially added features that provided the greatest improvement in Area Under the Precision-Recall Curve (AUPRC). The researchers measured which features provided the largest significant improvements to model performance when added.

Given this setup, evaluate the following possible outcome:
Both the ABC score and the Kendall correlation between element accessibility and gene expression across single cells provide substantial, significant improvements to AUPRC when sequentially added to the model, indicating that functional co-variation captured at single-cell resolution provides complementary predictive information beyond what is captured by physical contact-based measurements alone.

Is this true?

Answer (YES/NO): YES